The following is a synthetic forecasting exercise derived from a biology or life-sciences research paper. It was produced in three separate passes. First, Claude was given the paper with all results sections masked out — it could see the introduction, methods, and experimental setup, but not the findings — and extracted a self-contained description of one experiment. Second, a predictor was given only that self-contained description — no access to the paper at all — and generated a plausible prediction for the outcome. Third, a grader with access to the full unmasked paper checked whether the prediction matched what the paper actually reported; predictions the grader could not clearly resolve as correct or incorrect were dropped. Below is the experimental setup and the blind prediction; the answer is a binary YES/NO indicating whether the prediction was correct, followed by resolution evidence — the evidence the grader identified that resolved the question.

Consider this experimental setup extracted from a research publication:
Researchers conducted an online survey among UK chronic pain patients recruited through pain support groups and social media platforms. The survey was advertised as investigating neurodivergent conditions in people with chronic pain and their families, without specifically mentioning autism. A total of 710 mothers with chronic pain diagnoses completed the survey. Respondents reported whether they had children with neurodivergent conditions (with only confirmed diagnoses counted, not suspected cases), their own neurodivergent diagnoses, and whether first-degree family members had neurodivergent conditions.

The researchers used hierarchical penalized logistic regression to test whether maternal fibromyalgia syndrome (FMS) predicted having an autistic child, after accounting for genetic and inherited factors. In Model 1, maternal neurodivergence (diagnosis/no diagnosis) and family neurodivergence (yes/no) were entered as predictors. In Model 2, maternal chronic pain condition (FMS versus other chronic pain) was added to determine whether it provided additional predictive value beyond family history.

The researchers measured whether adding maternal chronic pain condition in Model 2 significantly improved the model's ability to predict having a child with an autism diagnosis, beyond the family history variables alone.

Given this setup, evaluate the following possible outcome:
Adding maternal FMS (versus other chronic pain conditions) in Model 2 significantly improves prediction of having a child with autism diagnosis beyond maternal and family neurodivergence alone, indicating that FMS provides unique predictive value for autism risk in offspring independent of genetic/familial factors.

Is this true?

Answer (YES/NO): YES